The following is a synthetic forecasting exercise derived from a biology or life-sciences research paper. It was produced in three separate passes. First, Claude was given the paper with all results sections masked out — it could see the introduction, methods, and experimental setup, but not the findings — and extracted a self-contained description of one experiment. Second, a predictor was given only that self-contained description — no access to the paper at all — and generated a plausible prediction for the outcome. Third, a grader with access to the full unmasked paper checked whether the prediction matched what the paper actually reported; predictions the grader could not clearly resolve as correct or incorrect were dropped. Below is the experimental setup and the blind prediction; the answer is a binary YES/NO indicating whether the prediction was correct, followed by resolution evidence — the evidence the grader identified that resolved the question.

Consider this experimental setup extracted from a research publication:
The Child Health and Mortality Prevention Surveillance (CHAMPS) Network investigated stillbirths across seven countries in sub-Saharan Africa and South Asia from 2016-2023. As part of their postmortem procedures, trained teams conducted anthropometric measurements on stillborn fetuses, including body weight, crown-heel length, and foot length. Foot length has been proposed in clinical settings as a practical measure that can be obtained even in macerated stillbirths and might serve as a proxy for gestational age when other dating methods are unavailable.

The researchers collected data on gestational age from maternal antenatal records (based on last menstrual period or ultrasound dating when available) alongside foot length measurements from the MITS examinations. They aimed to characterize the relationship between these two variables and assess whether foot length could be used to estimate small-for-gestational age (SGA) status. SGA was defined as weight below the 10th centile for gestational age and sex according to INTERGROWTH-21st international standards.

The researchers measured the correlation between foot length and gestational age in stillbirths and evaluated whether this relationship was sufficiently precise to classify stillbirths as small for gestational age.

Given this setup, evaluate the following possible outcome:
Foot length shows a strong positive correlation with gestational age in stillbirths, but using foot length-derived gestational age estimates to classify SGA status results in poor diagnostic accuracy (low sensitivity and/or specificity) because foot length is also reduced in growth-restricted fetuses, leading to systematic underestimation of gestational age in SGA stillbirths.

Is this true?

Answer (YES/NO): NO